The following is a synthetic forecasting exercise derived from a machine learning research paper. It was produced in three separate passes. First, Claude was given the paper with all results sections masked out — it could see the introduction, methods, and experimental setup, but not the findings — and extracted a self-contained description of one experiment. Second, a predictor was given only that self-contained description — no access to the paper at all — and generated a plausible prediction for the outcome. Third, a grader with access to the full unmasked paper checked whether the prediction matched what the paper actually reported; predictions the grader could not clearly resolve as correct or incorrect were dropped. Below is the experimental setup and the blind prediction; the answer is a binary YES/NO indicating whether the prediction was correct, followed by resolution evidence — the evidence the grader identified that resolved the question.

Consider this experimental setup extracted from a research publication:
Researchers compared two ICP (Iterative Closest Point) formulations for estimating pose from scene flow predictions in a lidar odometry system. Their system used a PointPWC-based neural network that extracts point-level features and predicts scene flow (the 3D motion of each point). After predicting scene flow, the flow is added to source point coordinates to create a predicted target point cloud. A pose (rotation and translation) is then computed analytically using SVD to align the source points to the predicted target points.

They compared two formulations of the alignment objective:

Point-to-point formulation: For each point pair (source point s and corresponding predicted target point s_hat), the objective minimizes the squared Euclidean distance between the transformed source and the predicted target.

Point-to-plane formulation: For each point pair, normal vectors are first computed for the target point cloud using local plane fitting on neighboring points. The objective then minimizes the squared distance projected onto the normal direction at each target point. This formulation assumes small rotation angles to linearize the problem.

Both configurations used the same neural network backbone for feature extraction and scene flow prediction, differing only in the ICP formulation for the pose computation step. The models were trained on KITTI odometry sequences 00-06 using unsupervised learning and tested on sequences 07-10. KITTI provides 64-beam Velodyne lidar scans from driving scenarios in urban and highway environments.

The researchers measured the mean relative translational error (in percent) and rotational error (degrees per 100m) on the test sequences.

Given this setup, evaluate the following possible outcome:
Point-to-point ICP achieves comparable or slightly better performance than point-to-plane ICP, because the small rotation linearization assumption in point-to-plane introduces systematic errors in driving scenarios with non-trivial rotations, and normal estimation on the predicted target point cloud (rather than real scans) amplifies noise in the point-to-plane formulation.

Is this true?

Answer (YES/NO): NO